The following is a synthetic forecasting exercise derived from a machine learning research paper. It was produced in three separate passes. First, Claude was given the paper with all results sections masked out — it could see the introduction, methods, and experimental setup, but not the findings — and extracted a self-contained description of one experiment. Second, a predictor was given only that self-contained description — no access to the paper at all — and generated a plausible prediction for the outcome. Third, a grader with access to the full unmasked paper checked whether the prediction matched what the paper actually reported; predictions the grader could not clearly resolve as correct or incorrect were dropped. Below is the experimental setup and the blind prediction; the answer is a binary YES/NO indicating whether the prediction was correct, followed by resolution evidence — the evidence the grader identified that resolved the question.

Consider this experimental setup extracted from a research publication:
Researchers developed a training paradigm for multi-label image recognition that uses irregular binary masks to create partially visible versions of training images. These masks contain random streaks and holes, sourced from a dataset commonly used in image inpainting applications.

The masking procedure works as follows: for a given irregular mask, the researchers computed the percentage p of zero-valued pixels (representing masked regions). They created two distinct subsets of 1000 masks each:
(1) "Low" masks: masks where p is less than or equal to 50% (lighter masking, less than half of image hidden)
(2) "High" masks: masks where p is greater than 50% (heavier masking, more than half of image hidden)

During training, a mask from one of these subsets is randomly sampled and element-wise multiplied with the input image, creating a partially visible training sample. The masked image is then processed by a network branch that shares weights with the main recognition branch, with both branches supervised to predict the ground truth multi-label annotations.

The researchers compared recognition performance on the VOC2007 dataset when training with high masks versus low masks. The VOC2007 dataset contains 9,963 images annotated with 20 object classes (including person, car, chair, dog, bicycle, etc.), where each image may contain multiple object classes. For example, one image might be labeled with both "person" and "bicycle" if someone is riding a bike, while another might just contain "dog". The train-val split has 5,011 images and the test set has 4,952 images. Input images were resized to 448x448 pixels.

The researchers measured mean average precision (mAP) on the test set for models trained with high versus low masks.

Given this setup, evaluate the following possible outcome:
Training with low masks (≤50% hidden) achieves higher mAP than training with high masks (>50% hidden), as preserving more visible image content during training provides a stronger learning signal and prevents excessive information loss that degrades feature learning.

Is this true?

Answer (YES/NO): NO